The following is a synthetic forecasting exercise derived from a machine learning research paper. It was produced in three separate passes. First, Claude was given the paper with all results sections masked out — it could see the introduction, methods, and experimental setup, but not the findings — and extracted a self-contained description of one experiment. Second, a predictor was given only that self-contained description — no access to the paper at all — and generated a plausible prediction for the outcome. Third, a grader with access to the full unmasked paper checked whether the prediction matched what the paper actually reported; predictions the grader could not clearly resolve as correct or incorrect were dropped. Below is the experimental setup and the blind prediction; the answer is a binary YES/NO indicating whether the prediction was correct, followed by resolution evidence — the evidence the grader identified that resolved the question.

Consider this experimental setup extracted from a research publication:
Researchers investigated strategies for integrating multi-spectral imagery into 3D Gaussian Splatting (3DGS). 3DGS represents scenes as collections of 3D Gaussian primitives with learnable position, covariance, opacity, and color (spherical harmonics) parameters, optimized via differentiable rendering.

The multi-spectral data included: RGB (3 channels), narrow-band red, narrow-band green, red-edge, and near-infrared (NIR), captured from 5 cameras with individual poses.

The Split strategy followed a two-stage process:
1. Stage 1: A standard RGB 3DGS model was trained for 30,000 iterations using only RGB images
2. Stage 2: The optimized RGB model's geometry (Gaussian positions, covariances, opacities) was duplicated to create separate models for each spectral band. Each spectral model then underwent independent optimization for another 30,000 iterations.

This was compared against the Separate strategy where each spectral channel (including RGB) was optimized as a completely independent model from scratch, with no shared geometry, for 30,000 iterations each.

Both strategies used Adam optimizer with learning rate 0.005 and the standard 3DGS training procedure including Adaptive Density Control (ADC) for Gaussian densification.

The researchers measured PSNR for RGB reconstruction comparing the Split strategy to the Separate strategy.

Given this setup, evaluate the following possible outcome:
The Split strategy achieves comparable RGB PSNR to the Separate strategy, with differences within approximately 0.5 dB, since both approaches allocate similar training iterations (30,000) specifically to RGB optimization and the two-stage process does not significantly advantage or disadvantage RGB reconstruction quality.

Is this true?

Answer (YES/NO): YES